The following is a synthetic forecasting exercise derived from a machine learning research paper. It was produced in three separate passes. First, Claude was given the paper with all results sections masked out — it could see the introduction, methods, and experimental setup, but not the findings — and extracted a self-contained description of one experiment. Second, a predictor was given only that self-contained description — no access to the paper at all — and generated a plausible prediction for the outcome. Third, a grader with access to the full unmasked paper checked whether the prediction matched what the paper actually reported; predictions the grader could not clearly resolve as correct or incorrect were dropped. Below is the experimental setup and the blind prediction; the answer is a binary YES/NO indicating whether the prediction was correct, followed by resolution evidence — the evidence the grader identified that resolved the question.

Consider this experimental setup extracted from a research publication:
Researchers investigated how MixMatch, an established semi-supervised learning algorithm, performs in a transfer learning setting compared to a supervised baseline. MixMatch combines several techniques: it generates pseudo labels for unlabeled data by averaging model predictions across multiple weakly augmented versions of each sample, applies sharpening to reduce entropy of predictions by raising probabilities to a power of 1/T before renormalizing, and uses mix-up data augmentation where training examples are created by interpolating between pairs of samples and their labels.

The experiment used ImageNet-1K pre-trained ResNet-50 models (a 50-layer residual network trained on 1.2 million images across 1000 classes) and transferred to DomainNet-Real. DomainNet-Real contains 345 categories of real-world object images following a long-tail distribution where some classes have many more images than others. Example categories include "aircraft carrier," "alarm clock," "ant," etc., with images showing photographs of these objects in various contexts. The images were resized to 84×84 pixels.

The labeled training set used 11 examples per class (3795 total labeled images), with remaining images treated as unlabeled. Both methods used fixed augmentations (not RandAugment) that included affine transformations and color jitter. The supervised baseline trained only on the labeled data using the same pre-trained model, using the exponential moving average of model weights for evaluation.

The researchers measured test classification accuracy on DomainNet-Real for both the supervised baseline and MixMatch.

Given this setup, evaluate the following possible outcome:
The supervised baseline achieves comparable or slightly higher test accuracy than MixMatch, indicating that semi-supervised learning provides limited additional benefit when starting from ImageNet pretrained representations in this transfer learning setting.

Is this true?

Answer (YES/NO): NO